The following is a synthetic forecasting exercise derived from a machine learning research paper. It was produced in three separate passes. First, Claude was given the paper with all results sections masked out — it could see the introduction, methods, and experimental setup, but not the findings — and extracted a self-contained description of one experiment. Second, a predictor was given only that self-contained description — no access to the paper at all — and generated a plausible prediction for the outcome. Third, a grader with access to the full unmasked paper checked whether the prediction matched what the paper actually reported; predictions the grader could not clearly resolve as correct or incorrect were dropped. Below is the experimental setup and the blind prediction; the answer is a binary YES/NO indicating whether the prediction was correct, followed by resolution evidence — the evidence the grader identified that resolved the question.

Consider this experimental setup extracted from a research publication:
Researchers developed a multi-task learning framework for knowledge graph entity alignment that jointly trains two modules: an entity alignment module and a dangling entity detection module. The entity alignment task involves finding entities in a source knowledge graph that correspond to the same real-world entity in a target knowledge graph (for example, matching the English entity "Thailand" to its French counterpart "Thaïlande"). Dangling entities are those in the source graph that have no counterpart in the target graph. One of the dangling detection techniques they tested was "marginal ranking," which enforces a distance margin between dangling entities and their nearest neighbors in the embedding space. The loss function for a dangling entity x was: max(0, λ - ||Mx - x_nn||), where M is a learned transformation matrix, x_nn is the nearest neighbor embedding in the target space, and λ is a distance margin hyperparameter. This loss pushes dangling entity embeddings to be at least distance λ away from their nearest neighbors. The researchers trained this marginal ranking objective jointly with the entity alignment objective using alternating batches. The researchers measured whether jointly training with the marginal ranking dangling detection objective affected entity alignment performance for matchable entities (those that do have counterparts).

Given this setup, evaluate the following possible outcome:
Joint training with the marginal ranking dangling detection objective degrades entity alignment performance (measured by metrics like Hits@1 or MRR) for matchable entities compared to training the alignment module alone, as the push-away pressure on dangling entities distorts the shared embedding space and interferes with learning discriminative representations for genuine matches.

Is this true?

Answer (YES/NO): NO